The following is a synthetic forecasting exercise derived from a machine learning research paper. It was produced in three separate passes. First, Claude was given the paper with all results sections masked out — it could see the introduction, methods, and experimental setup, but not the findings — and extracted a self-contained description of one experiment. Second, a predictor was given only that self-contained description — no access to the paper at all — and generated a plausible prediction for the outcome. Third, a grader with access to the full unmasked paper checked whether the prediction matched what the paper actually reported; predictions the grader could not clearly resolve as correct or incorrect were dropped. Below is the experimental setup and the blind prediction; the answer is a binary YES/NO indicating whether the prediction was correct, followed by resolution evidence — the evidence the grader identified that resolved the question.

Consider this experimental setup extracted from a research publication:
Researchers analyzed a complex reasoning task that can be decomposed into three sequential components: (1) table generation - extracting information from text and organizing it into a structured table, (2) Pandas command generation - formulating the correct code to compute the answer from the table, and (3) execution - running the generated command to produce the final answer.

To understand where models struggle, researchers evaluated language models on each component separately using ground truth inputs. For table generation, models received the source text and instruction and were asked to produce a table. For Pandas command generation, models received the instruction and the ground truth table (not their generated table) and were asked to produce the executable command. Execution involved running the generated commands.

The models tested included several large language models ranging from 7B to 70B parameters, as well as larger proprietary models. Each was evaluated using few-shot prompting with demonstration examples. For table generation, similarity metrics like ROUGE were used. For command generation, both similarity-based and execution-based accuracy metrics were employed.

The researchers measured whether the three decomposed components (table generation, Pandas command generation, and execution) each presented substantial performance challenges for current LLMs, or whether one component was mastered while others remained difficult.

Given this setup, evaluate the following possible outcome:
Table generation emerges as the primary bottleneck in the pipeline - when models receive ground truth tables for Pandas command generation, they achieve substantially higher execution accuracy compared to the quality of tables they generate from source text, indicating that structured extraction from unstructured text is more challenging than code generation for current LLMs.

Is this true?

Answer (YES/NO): NO